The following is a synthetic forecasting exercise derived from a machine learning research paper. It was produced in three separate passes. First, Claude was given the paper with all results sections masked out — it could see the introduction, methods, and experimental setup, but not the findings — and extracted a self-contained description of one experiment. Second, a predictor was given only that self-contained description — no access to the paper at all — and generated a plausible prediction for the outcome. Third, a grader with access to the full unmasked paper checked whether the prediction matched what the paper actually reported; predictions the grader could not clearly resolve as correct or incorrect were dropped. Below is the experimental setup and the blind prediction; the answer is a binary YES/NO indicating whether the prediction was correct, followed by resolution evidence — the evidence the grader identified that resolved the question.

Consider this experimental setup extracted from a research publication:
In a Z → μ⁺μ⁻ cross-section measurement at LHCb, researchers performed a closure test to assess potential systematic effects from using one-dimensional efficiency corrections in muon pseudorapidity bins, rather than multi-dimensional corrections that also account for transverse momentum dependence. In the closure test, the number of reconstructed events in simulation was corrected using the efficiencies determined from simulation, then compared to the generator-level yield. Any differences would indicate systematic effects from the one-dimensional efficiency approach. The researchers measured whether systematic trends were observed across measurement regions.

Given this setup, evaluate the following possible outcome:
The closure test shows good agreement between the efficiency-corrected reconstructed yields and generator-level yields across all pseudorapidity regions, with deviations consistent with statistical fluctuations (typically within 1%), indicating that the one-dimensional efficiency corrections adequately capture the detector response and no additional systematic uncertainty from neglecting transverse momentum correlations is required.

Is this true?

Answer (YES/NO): NO